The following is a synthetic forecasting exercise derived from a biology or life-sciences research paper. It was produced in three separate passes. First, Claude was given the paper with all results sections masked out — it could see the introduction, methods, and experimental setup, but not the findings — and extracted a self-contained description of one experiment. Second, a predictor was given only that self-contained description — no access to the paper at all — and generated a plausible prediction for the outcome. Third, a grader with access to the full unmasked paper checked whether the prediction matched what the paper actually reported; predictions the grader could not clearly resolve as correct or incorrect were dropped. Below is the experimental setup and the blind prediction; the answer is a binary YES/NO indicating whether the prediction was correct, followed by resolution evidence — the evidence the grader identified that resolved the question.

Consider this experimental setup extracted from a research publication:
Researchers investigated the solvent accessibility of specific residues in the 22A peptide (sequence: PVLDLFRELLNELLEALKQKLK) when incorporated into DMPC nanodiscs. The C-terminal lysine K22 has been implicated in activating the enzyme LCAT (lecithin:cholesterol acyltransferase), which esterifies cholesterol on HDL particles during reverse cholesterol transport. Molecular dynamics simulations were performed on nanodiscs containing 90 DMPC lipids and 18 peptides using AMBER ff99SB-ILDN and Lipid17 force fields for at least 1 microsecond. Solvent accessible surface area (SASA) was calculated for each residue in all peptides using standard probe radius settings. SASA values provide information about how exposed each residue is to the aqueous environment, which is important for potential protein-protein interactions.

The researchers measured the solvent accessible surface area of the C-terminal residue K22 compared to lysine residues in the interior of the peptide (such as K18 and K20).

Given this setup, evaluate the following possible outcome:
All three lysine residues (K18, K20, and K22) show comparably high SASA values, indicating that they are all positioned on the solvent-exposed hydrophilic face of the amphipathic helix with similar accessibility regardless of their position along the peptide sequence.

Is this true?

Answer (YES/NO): NO